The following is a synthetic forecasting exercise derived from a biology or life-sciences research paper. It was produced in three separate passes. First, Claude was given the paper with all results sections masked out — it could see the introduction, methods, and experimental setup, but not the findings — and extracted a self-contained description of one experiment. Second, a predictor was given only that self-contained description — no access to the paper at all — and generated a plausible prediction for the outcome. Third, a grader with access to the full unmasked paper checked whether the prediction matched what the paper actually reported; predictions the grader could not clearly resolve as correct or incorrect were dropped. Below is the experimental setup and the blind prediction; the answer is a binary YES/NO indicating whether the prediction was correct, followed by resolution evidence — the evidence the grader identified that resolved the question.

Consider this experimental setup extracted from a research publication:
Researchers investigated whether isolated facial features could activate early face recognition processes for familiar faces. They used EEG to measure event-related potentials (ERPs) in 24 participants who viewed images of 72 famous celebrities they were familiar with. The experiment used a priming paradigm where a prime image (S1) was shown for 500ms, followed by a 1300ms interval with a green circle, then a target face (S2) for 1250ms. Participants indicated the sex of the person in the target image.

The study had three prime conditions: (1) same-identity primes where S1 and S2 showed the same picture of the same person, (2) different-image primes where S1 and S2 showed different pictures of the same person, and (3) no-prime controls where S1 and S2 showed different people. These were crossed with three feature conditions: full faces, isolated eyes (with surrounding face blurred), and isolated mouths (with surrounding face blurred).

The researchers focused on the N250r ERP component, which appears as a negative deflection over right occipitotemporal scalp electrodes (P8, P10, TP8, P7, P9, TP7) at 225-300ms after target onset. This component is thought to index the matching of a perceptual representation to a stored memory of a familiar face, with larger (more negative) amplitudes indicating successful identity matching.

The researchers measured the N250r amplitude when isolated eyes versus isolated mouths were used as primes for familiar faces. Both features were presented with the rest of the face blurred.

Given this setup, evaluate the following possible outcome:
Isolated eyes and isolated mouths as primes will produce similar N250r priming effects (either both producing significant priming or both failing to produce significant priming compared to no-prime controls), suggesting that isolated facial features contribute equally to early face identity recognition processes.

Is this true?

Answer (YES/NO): NO